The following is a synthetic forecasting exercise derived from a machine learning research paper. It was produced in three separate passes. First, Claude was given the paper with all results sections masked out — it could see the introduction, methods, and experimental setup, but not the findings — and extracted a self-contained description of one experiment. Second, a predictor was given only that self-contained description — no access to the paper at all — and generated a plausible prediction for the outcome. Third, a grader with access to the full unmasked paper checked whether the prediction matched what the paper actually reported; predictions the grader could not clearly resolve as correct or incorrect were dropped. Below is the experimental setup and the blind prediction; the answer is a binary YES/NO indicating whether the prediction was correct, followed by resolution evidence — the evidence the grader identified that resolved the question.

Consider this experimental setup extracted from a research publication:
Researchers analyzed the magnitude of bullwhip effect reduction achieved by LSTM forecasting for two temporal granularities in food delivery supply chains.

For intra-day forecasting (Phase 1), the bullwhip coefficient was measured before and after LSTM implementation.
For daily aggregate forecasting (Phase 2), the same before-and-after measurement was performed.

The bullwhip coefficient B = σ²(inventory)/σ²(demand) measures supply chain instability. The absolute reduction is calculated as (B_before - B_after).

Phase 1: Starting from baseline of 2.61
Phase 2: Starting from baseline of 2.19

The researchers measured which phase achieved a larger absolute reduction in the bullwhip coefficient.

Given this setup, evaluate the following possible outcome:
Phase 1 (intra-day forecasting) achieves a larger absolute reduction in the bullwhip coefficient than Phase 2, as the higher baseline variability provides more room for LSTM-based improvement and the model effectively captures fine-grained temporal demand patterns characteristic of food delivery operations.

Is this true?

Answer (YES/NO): YES